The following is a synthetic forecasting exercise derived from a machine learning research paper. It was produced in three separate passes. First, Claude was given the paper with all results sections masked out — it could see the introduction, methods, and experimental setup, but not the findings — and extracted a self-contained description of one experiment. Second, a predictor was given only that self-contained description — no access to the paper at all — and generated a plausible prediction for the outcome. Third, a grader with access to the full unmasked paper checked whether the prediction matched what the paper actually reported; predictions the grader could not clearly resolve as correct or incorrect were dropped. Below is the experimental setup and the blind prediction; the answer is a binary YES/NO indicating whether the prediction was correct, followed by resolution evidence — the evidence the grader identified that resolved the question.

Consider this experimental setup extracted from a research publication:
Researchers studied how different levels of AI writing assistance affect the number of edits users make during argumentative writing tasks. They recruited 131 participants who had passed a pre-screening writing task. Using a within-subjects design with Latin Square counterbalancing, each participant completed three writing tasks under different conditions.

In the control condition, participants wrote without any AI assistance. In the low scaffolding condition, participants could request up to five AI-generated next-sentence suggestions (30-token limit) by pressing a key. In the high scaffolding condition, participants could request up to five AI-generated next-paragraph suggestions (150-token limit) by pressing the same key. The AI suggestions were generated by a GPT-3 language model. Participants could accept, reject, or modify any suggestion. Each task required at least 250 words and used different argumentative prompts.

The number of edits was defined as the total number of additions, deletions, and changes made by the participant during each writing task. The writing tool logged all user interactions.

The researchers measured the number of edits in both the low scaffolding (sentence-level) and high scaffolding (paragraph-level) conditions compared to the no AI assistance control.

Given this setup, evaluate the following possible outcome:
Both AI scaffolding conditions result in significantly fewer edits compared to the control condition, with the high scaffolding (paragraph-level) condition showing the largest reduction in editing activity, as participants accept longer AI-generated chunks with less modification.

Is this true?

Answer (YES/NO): YES